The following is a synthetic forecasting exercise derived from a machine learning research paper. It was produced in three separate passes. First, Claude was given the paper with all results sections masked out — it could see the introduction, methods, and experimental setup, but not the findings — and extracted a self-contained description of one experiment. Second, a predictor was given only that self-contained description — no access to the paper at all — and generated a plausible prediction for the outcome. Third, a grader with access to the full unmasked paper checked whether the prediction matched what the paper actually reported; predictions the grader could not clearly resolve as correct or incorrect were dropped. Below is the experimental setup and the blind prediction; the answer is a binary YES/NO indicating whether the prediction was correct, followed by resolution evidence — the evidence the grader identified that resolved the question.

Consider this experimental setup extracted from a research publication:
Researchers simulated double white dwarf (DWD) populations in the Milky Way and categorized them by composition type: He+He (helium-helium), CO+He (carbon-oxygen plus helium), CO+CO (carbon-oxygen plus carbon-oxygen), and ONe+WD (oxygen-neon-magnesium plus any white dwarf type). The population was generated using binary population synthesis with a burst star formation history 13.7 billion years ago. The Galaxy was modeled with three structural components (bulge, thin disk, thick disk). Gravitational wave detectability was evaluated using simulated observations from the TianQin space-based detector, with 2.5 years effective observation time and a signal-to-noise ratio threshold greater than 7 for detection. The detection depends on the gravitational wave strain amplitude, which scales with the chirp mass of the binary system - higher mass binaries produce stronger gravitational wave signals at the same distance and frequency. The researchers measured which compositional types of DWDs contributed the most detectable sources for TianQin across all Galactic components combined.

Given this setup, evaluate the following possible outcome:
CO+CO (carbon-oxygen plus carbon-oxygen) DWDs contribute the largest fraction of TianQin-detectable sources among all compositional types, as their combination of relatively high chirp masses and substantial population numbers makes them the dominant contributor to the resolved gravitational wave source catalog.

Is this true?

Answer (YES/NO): NO